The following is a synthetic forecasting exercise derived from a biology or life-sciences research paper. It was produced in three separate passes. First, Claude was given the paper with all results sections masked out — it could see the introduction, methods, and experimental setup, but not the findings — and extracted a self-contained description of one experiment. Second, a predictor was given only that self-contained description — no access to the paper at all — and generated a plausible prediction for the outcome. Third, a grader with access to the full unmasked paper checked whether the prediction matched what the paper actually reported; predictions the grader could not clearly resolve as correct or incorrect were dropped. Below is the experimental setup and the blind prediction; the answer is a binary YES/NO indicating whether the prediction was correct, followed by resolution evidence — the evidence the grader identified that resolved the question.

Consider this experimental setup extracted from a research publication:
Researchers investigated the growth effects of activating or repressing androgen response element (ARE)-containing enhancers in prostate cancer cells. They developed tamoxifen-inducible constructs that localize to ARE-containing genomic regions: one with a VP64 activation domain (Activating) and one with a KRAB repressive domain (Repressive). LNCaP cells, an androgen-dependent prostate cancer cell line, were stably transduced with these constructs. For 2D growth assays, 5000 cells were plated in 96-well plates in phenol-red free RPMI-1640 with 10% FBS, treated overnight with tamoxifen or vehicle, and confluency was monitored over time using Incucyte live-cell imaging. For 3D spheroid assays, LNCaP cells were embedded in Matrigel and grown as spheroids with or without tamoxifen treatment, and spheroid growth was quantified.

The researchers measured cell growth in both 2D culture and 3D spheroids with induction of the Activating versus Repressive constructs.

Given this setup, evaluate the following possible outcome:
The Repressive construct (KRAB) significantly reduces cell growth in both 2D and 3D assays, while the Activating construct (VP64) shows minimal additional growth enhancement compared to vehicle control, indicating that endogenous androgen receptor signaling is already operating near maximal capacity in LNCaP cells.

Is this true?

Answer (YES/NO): NO